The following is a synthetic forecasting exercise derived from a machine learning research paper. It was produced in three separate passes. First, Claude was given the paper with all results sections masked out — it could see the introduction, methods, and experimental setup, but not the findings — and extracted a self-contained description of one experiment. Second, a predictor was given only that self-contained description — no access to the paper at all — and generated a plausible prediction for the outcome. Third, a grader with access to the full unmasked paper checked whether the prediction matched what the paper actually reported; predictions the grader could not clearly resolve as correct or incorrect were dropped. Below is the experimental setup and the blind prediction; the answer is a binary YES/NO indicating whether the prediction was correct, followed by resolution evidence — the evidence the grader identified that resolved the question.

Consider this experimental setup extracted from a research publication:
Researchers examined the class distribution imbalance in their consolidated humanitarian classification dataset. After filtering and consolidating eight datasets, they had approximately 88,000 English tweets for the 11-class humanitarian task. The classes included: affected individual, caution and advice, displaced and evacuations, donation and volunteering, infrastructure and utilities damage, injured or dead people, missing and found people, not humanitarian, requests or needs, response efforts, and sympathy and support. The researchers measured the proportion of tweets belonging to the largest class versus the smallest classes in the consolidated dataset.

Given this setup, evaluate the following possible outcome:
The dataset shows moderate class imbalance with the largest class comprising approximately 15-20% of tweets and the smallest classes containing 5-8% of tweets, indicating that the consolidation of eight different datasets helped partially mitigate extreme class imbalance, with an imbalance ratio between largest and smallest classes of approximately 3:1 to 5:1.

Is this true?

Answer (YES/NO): NO